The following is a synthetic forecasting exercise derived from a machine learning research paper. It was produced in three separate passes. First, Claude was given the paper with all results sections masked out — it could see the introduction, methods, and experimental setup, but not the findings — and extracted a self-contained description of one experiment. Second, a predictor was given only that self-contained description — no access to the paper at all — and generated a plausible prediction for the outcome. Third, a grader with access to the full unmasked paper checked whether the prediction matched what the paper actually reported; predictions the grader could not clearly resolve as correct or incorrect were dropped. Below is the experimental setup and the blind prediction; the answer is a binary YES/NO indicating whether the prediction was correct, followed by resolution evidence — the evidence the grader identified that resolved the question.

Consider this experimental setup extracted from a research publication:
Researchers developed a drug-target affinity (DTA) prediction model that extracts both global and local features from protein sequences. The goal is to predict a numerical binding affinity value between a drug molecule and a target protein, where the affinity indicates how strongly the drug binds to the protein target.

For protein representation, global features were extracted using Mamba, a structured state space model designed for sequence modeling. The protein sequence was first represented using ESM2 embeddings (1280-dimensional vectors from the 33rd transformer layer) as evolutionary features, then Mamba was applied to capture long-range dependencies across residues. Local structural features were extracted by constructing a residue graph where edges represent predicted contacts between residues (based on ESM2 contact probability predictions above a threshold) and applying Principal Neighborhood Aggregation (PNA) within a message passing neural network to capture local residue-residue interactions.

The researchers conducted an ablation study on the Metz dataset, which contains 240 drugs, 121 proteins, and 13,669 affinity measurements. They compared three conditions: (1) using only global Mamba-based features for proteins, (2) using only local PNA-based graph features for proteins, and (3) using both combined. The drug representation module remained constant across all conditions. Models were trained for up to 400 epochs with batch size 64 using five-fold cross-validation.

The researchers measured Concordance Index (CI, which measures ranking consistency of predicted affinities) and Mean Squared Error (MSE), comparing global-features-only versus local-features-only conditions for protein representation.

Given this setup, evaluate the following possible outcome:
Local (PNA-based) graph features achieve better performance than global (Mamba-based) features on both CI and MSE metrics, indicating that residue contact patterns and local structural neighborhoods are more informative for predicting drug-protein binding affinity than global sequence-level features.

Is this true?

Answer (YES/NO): YES